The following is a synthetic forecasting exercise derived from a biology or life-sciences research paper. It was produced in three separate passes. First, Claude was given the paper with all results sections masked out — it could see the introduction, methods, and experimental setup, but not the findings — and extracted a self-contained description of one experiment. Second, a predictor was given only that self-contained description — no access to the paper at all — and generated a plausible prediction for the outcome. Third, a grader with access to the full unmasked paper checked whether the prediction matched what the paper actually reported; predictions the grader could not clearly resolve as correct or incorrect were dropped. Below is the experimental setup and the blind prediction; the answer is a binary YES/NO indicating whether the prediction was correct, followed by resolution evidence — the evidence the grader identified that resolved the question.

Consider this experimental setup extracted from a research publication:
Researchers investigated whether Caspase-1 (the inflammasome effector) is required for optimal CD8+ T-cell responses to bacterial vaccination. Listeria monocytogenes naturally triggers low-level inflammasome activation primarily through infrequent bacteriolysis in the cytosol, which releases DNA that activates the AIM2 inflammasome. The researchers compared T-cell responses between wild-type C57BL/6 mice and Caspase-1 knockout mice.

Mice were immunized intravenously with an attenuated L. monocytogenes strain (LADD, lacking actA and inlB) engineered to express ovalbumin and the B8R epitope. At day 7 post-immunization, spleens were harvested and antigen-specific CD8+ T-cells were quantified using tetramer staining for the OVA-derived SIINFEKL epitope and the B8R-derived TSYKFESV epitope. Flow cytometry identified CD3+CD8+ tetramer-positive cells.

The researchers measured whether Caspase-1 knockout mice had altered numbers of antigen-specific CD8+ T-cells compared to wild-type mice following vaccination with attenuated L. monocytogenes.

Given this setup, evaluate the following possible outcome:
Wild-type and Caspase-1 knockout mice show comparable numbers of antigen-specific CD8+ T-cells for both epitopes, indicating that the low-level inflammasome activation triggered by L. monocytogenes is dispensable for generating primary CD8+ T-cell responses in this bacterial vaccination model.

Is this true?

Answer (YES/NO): YES